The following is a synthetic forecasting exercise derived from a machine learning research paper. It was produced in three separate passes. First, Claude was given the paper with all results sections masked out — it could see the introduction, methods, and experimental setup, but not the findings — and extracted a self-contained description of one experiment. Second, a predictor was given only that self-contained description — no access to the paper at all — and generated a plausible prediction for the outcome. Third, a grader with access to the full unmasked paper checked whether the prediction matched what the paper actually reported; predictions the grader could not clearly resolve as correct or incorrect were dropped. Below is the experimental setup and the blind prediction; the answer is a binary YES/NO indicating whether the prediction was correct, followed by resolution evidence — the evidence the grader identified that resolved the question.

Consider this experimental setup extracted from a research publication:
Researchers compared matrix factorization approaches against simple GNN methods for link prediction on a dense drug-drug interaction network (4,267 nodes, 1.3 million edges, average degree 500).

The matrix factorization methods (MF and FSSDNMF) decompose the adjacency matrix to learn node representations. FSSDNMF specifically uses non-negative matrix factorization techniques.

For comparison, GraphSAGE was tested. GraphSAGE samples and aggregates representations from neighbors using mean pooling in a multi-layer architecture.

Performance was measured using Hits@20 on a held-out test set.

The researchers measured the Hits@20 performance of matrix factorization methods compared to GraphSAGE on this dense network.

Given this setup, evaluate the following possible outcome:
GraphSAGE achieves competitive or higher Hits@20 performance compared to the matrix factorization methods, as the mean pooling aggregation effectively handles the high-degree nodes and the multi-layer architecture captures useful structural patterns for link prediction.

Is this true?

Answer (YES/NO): YES